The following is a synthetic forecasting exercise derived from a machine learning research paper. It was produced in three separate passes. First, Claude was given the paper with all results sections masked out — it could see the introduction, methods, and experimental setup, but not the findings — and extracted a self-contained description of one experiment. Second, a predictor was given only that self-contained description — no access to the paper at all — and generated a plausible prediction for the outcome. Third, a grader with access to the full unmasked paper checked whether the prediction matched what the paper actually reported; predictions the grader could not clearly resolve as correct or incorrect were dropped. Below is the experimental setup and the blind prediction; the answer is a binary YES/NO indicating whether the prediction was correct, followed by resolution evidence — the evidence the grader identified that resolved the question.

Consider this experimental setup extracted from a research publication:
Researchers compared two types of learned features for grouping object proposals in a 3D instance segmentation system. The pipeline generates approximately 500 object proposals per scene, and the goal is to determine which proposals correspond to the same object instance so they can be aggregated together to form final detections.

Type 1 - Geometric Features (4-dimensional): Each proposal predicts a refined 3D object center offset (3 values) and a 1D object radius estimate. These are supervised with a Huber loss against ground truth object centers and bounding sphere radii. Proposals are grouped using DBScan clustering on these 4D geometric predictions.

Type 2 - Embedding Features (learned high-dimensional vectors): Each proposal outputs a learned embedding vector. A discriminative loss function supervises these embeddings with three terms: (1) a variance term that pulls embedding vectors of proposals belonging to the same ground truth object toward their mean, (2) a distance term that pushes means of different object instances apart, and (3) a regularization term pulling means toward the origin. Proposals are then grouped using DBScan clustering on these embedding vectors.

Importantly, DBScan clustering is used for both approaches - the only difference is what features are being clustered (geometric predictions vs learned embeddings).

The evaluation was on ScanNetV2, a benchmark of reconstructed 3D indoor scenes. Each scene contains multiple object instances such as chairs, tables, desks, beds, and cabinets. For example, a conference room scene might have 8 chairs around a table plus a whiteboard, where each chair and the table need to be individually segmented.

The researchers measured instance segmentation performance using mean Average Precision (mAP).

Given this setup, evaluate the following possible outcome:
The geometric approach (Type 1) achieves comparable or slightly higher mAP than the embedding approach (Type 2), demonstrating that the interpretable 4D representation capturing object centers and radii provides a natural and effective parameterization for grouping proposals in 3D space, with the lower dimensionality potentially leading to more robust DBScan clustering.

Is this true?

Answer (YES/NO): YES